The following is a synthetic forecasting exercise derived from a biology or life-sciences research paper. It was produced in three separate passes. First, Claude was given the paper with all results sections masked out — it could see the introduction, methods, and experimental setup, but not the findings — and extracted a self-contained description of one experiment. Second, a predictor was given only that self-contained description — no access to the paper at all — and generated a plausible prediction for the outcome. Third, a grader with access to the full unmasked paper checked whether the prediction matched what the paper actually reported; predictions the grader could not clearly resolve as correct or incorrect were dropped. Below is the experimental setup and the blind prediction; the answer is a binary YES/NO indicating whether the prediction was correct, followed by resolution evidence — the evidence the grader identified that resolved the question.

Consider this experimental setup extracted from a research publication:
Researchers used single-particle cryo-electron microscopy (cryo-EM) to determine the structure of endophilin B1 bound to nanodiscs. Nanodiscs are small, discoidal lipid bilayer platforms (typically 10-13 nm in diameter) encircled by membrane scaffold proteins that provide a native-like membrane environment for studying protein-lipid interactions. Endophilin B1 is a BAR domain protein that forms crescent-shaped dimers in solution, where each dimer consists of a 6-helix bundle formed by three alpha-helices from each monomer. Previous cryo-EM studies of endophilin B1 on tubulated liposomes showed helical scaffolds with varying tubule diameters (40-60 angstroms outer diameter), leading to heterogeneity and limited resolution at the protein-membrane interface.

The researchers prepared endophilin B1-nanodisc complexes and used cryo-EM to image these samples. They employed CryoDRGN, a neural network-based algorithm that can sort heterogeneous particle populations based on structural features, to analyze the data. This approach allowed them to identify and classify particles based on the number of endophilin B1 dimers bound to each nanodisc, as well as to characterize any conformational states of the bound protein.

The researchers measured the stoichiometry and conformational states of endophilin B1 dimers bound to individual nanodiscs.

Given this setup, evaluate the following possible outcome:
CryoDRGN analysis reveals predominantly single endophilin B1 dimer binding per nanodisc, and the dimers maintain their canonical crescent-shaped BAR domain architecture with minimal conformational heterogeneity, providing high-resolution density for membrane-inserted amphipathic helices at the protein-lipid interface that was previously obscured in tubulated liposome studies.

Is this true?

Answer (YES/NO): NO